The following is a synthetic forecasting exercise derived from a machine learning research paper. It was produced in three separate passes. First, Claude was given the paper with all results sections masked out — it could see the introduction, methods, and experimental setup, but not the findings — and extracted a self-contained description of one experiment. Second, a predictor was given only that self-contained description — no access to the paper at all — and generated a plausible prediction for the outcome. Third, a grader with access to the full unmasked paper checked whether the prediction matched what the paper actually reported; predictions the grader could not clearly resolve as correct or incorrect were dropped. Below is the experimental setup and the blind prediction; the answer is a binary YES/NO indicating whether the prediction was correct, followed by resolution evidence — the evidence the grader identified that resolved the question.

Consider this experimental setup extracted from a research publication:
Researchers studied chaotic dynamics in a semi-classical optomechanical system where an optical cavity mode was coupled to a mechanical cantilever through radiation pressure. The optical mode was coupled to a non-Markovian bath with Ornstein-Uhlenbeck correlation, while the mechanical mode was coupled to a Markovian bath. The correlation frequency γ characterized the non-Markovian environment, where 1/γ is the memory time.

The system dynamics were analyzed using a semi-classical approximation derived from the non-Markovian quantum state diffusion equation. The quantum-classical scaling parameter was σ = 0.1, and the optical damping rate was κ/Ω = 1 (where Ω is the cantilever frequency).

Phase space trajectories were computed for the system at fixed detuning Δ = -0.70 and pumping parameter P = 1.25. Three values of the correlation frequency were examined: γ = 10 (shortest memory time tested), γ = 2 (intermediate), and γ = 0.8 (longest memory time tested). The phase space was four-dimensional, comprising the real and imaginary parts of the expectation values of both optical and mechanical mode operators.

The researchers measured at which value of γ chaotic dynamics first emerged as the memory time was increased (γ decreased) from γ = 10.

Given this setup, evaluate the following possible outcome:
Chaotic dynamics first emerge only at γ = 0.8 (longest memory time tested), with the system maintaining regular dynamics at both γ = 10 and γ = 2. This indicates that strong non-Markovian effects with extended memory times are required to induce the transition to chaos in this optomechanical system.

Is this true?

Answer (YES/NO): YES